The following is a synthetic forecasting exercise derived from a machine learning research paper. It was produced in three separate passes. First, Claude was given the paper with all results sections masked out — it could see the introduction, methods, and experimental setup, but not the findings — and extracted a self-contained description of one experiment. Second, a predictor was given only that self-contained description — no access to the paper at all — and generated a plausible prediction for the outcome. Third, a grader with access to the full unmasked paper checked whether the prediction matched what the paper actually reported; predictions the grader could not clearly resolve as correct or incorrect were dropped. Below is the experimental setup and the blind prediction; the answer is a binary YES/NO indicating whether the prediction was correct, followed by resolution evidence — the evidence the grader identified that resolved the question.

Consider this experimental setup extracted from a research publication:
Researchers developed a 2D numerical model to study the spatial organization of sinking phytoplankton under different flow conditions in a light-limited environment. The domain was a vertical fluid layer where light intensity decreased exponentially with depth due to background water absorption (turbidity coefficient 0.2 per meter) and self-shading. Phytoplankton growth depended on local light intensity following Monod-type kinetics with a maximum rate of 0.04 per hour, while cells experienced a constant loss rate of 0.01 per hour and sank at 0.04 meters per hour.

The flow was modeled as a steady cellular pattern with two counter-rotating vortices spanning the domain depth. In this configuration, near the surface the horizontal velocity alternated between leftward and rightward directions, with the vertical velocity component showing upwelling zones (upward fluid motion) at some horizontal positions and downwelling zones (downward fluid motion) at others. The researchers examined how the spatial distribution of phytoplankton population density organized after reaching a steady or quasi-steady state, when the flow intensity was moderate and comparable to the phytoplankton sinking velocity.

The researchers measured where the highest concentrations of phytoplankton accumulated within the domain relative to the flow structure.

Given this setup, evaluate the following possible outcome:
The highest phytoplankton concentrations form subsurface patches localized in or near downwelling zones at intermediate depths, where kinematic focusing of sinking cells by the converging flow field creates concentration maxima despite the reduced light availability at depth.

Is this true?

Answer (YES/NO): NO